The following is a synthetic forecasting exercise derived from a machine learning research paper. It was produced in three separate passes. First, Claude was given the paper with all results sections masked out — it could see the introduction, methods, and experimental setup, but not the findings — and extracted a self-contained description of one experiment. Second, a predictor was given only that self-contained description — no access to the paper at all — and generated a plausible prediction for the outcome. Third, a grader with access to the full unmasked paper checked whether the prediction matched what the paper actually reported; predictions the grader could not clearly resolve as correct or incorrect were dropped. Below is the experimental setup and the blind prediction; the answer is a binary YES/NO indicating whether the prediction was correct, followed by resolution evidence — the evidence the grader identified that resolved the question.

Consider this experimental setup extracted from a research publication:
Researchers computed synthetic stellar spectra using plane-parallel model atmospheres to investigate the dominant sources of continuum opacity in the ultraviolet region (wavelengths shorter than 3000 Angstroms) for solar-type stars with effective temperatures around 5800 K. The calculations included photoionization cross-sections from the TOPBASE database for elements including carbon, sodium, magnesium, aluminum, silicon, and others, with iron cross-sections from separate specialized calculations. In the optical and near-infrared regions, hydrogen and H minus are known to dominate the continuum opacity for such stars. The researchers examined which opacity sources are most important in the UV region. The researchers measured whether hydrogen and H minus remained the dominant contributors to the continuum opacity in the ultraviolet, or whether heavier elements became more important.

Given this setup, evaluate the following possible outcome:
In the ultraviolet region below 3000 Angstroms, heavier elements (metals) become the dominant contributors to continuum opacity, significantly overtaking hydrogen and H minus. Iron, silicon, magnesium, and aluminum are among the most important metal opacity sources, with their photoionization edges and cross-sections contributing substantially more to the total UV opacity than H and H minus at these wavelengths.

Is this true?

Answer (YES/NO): YES